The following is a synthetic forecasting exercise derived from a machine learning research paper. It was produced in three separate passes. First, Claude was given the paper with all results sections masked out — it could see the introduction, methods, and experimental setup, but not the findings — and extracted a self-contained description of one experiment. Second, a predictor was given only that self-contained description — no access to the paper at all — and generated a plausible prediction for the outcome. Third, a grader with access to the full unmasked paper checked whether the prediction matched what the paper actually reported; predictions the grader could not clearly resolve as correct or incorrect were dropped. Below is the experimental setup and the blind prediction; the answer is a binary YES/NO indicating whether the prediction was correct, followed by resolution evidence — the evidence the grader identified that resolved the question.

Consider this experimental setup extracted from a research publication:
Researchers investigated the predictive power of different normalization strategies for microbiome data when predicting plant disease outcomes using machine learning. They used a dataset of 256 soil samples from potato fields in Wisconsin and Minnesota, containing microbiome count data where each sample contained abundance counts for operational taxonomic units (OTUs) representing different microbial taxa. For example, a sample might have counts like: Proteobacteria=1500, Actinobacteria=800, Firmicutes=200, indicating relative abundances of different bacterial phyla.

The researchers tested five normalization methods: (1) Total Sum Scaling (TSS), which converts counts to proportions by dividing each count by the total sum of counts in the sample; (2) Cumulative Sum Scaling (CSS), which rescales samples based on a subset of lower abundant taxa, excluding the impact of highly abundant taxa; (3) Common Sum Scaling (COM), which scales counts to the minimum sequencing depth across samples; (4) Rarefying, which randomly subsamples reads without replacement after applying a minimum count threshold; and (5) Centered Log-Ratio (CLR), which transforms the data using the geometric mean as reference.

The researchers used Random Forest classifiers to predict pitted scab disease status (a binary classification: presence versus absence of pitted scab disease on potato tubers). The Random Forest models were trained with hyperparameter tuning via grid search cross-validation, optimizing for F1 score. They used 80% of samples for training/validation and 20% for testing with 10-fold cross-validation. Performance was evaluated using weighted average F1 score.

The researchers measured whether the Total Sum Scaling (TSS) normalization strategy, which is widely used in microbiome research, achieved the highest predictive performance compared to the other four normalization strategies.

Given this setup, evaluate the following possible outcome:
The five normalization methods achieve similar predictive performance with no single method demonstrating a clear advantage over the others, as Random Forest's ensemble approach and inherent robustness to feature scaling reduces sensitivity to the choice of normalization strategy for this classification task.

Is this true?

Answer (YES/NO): NO